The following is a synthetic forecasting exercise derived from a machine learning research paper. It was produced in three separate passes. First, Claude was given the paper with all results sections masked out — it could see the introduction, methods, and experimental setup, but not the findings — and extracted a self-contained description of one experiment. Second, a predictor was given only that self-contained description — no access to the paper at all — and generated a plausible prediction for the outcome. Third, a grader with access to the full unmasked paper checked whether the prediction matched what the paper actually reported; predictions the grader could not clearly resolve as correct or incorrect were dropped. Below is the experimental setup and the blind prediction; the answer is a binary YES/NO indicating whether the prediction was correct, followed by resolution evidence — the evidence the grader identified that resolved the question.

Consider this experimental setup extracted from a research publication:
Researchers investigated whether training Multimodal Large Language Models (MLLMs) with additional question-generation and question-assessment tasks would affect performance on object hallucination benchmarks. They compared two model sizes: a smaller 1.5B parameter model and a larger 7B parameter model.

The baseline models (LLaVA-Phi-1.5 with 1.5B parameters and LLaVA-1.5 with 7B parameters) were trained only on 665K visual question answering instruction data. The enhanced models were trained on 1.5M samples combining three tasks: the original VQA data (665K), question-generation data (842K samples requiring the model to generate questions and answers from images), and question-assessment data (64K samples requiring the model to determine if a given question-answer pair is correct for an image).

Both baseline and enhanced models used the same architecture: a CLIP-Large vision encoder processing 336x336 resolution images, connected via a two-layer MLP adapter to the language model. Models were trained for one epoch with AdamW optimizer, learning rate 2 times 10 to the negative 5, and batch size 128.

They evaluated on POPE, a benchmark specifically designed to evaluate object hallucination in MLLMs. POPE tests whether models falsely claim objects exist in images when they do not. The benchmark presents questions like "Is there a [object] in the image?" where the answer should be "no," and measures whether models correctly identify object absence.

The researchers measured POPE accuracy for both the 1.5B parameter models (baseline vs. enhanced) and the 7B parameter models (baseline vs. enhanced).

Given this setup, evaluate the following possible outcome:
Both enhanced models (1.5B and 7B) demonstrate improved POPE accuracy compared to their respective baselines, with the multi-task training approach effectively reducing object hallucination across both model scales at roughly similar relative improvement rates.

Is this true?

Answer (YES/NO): NO